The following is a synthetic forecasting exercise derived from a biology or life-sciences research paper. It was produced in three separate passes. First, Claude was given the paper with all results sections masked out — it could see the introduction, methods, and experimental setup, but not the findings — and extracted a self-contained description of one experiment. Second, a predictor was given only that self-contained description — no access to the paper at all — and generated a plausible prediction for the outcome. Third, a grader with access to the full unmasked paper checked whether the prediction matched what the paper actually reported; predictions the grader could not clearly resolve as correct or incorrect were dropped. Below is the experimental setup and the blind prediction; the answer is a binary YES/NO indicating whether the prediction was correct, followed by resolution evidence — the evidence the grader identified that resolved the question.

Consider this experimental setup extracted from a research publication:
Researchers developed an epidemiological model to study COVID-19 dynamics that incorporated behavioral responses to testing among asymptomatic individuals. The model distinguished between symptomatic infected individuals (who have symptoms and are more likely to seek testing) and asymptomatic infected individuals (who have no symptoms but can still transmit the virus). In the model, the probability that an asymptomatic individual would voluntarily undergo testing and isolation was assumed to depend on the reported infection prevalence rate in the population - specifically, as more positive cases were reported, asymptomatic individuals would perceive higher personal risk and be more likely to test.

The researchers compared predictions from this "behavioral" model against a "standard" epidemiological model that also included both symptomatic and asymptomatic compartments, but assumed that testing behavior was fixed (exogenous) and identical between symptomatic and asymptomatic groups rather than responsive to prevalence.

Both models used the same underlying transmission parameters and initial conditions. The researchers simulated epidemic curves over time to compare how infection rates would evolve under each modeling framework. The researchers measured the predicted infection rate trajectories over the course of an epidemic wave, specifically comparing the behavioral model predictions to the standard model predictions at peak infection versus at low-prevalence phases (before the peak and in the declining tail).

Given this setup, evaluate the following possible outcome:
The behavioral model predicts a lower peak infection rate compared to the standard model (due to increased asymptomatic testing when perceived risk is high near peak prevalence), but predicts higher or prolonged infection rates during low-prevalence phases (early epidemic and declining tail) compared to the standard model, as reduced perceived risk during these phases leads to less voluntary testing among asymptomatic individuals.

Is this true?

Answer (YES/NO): YES